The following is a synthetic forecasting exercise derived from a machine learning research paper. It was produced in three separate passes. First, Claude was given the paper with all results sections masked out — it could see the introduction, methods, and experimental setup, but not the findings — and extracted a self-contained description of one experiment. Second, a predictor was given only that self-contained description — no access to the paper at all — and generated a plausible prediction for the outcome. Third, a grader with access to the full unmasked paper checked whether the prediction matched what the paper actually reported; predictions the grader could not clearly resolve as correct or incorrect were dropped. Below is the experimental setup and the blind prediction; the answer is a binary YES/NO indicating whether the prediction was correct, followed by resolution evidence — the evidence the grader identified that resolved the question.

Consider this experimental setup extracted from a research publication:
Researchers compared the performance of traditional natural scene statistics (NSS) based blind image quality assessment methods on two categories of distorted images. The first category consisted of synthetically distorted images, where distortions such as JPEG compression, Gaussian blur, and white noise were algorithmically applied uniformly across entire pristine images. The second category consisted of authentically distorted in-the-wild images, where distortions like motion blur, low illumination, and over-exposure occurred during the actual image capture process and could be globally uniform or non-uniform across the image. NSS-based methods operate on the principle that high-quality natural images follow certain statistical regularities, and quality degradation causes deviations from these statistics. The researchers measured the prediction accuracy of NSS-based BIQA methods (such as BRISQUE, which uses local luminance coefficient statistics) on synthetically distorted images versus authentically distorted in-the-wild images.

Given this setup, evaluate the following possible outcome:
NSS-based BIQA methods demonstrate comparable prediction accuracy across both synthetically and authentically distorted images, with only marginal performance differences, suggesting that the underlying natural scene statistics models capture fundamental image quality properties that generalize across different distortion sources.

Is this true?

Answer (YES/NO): NO